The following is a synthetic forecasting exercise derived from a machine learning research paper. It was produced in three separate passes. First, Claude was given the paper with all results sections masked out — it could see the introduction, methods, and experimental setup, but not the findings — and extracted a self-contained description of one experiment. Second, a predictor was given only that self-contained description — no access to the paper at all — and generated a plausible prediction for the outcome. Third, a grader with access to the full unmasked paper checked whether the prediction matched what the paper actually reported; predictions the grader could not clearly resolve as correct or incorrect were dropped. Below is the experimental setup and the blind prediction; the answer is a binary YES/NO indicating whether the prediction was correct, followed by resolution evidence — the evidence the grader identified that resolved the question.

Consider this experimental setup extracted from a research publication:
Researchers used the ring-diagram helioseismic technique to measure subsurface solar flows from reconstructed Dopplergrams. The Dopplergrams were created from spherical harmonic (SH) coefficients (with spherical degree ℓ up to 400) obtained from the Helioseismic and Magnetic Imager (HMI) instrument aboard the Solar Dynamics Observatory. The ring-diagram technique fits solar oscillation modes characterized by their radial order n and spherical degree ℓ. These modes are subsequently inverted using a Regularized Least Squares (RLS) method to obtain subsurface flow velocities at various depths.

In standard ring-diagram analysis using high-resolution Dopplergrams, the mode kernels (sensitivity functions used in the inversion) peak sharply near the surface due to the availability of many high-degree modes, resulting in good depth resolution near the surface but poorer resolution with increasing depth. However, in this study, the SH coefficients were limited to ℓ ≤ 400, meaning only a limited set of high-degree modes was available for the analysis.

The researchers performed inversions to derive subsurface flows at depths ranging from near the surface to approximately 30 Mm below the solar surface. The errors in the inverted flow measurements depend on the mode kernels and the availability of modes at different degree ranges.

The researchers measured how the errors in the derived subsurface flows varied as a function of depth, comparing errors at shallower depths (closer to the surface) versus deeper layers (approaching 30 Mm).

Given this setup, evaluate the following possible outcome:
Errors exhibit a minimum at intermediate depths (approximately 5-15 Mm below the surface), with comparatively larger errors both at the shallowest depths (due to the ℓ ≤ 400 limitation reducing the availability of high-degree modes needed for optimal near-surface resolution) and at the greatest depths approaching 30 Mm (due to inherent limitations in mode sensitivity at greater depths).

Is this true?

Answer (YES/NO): NO